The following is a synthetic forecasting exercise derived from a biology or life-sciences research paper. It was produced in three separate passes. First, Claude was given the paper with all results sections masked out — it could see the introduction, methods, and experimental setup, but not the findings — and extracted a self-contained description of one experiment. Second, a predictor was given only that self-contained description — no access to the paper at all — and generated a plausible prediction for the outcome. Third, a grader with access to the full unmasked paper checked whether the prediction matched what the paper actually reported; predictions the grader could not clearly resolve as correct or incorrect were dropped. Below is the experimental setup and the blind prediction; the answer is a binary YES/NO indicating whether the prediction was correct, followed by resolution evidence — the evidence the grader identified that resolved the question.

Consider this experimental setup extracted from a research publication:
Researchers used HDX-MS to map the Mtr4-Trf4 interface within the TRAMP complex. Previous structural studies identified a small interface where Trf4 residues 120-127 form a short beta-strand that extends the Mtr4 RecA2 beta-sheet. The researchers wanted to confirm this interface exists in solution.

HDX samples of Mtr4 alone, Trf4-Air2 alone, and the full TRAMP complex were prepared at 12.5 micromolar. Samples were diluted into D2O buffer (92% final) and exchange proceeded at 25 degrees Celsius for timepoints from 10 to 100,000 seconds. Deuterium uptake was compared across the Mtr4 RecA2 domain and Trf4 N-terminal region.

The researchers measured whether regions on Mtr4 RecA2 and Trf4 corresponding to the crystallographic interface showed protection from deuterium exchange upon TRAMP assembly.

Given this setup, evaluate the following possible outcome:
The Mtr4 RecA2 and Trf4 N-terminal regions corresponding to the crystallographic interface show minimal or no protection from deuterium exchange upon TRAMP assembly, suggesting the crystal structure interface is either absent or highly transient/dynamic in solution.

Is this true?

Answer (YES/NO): NO